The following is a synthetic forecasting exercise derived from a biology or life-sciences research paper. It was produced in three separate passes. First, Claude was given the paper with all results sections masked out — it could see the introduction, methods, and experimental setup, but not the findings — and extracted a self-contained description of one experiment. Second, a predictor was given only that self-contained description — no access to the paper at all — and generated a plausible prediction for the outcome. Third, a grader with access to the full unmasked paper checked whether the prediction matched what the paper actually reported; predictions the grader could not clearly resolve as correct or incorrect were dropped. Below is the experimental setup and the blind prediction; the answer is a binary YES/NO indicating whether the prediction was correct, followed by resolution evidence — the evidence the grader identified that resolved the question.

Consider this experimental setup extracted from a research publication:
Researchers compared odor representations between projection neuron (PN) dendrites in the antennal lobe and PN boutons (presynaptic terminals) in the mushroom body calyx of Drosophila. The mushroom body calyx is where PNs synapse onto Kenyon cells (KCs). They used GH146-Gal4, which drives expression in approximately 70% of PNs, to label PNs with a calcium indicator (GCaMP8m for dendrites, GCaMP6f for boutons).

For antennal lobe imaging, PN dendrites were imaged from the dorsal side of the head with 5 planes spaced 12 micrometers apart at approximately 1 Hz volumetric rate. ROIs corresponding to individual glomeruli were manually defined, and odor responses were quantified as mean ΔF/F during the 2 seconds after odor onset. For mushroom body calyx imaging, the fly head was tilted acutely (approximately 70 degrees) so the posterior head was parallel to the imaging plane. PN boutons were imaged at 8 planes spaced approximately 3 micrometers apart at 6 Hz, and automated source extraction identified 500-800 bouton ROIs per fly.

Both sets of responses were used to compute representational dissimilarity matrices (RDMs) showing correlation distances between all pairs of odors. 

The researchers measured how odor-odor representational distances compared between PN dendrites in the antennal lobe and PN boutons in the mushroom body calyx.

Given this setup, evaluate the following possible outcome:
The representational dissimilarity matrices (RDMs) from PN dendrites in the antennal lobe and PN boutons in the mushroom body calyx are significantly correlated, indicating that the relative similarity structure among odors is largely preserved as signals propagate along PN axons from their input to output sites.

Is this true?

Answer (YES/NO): NO